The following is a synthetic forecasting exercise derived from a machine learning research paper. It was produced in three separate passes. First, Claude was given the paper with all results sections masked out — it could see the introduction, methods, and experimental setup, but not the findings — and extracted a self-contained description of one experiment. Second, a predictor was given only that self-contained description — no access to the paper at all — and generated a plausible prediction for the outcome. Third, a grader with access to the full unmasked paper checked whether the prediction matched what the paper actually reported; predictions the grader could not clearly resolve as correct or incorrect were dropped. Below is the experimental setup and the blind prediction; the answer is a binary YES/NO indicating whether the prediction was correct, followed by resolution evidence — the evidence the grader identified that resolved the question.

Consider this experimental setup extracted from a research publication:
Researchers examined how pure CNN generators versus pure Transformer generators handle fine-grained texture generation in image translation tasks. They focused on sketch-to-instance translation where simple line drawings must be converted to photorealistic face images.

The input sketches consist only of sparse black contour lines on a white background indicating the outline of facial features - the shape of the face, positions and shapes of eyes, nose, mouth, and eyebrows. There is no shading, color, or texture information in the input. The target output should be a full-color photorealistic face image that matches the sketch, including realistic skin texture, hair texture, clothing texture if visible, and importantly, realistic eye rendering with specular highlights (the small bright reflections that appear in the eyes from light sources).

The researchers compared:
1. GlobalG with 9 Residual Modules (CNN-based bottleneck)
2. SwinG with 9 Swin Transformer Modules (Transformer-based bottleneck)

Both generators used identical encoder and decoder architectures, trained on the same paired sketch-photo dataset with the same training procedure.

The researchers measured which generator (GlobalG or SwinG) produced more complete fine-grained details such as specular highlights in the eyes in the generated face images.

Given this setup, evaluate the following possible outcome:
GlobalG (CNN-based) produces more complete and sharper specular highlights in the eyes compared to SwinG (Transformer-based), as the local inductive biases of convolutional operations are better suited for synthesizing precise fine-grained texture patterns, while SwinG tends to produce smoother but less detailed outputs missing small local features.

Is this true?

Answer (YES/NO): YES